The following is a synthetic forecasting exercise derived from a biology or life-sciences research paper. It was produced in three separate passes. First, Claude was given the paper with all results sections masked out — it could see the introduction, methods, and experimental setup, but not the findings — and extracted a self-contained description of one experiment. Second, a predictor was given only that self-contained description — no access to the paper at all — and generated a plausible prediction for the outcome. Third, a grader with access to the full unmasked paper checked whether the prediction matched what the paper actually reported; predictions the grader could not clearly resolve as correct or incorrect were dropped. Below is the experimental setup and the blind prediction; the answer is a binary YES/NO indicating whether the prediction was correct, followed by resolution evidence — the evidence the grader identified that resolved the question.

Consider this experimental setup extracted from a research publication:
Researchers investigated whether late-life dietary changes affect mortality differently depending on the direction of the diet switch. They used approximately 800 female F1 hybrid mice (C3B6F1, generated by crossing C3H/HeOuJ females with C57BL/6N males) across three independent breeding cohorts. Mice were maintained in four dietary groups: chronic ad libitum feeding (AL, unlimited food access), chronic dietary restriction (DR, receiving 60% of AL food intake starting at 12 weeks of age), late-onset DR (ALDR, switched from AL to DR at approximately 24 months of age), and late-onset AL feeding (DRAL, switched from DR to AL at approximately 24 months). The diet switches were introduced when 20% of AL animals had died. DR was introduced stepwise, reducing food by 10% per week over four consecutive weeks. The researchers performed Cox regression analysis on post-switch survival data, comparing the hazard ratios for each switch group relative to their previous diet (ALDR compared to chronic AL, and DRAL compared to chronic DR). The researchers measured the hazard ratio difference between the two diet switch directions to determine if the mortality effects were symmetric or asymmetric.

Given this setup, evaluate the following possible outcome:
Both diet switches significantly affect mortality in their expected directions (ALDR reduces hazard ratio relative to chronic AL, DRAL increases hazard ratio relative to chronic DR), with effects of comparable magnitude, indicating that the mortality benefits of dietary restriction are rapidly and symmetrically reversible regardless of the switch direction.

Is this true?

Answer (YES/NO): NO